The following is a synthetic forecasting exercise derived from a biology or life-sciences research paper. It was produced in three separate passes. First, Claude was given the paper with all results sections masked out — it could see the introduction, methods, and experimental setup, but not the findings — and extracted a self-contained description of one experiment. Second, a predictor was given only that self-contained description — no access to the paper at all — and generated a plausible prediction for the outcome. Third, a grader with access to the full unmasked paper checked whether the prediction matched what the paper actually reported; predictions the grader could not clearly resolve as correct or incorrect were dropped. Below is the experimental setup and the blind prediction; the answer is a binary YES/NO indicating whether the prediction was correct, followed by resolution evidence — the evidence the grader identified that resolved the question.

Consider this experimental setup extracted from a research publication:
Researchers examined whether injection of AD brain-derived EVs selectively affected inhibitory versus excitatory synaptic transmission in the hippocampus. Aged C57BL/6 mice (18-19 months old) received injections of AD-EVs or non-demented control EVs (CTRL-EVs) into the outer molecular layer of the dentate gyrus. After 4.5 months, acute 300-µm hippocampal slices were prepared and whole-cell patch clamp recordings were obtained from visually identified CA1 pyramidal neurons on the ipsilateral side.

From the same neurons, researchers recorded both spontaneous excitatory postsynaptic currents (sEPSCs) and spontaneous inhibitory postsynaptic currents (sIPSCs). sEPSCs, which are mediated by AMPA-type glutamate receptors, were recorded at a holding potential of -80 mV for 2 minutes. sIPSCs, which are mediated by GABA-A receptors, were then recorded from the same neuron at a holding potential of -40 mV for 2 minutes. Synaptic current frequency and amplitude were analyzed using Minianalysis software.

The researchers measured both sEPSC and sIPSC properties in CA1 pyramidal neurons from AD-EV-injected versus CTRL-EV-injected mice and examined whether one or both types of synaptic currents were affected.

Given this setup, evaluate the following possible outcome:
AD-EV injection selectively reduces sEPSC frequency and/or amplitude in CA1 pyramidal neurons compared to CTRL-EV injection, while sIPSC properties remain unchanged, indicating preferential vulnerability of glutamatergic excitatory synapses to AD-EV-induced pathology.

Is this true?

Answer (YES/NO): NO